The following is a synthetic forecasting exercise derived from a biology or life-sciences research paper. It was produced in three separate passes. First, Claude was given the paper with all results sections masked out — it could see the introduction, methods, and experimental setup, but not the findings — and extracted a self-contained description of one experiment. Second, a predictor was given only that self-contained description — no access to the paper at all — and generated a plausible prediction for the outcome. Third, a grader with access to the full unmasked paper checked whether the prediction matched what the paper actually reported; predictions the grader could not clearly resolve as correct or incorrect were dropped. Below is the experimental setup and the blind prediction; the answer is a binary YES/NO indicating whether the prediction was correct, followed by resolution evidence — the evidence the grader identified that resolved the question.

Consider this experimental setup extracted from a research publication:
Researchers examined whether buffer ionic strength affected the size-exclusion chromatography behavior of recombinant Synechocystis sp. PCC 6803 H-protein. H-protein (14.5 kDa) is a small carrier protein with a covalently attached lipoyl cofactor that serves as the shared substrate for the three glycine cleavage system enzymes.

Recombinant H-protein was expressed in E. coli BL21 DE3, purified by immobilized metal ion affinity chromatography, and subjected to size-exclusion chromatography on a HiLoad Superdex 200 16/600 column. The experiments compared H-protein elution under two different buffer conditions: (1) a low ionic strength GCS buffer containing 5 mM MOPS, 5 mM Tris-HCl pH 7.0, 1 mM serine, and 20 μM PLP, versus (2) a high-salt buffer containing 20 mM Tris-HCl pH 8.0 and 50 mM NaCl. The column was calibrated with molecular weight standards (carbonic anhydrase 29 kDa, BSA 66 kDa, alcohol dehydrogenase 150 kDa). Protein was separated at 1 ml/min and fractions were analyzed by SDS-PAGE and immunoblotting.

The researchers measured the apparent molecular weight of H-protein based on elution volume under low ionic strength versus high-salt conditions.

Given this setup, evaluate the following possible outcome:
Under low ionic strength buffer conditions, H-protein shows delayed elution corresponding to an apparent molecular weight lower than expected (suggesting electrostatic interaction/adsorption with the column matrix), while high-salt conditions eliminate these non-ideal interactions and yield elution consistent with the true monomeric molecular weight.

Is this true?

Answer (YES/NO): NO